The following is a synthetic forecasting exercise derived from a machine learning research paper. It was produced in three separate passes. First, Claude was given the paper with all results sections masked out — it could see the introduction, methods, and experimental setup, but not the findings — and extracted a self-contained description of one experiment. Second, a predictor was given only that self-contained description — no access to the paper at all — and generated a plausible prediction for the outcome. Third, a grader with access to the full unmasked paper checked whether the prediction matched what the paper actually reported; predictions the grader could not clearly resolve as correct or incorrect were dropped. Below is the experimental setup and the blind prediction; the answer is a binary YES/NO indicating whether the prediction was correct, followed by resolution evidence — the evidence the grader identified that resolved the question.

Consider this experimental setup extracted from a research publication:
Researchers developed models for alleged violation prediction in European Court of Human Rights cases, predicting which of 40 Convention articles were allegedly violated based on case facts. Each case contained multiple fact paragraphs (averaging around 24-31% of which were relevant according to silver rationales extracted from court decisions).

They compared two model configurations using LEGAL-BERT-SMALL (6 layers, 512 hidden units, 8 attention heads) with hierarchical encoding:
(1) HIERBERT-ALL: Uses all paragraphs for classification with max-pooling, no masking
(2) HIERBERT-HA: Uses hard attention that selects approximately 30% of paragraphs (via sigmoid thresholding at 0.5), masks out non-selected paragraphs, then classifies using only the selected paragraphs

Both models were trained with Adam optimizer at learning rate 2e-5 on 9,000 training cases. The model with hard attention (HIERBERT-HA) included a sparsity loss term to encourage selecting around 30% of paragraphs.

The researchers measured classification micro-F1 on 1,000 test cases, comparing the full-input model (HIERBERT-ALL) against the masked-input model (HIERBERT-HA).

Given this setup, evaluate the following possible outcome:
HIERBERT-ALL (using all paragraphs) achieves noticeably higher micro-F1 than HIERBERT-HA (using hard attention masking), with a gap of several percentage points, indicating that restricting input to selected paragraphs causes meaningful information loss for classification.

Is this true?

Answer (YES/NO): NO